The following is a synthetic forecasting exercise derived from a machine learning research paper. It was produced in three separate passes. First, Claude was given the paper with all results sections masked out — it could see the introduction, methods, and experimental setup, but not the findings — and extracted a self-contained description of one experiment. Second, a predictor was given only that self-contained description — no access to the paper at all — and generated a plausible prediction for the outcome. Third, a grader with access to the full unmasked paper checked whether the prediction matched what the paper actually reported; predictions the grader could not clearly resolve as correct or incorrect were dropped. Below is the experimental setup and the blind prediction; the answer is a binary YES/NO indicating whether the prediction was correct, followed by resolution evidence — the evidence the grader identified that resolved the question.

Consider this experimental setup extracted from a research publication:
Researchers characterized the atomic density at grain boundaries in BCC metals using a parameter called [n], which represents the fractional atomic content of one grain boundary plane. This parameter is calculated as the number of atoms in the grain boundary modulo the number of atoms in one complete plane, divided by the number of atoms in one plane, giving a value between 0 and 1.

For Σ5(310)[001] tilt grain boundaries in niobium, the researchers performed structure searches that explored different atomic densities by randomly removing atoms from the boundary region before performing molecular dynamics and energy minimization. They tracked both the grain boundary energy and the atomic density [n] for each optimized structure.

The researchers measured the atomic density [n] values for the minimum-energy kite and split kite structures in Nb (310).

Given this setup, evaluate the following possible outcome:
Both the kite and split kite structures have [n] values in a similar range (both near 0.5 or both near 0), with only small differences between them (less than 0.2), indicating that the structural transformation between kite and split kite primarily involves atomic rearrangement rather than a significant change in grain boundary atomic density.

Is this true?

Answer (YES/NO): NO